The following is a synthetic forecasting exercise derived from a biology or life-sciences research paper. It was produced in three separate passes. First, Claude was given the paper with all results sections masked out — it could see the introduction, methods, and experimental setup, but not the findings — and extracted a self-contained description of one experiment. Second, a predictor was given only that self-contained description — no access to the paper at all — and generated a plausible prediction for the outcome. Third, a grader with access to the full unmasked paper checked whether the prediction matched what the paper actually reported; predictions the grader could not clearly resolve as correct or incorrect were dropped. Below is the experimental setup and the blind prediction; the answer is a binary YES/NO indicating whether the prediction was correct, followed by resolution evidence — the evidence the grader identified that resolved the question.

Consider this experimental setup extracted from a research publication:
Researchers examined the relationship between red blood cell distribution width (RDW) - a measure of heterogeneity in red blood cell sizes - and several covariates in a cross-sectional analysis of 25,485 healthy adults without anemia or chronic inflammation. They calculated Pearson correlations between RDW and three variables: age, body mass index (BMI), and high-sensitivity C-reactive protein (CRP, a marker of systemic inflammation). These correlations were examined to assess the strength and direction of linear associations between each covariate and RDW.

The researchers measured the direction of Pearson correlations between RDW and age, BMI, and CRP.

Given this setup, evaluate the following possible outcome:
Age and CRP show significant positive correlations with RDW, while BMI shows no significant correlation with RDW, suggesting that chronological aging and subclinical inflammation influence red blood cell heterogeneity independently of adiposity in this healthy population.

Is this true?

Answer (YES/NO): NO